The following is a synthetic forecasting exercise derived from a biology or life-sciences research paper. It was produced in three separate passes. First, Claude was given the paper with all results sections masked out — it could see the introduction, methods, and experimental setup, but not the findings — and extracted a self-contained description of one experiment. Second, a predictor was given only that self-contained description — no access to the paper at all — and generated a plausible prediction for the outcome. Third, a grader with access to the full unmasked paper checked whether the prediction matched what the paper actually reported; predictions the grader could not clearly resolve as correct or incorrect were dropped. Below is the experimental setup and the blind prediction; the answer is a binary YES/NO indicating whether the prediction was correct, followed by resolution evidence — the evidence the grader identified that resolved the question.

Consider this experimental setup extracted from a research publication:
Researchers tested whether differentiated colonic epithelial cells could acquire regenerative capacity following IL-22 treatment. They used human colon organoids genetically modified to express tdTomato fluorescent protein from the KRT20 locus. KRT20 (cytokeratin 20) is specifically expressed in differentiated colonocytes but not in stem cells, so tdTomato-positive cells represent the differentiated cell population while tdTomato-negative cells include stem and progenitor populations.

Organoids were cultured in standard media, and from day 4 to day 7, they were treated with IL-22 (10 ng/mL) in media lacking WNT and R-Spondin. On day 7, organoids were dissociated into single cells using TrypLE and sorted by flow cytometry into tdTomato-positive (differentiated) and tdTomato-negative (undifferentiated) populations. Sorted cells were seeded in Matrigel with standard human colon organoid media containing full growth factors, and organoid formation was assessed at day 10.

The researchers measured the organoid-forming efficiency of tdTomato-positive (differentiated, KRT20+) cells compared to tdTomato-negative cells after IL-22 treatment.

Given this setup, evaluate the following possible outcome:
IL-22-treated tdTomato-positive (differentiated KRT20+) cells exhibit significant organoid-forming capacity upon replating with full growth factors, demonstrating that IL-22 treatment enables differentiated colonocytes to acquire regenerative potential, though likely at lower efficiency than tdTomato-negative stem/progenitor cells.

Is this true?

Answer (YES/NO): NO